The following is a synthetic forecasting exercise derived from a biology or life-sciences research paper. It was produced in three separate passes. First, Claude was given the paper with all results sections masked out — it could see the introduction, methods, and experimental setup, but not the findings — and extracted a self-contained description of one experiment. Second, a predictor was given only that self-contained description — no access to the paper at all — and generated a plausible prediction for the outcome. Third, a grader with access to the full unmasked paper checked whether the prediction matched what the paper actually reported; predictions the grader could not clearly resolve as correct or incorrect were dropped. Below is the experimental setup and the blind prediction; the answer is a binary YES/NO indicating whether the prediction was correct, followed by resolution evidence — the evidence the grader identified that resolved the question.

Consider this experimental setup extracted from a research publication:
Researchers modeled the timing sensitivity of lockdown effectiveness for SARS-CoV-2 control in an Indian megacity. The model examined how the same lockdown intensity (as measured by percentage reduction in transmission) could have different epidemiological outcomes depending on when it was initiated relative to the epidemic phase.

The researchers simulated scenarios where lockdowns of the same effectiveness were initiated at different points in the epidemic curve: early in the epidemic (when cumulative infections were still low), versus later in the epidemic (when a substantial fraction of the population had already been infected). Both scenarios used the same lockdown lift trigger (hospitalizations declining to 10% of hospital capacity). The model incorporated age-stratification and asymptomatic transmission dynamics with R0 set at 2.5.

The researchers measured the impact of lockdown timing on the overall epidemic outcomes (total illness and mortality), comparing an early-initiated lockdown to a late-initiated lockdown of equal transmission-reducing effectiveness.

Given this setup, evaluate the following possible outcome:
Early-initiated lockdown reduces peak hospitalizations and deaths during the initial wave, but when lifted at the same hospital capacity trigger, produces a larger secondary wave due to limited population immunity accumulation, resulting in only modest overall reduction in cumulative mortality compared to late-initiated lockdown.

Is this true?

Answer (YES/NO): NO